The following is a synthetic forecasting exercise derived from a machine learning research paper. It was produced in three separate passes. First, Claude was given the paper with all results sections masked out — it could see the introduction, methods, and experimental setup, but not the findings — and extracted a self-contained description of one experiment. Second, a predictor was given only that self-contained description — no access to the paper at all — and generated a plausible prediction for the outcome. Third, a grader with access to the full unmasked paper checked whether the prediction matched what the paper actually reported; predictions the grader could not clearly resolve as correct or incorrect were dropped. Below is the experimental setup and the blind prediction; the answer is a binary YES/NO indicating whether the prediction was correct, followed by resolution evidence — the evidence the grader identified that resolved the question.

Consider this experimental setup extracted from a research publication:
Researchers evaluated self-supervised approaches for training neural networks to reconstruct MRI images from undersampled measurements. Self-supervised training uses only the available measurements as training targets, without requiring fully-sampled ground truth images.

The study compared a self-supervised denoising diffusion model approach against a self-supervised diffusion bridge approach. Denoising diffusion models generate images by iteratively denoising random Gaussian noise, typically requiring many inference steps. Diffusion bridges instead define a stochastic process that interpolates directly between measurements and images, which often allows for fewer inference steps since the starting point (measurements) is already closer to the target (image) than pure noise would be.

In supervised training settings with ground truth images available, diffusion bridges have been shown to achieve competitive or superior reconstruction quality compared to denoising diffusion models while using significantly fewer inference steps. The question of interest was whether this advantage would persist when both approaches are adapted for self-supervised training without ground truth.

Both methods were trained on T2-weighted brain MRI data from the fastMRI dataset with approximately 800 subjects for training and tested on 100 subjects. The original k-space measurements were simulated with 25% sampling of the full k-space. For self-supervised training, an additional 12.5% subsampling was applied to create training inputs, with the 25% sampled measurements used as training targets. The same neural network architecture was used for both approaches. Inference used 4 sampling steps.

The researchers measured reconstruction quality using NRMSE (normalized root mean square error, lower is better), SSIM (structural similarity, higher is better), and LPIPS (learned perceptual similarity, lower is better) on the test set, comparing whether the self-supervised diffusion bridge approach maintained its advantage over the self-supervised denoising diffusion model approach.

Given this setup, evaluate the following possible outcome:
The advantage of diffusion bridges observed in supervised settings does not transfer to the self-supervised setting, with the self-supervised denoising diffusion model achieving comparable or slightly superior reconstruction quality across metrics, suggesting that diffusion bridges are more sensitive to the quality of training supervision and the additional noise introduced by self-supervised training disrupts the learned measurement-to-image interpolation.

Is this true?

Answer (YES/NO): NO